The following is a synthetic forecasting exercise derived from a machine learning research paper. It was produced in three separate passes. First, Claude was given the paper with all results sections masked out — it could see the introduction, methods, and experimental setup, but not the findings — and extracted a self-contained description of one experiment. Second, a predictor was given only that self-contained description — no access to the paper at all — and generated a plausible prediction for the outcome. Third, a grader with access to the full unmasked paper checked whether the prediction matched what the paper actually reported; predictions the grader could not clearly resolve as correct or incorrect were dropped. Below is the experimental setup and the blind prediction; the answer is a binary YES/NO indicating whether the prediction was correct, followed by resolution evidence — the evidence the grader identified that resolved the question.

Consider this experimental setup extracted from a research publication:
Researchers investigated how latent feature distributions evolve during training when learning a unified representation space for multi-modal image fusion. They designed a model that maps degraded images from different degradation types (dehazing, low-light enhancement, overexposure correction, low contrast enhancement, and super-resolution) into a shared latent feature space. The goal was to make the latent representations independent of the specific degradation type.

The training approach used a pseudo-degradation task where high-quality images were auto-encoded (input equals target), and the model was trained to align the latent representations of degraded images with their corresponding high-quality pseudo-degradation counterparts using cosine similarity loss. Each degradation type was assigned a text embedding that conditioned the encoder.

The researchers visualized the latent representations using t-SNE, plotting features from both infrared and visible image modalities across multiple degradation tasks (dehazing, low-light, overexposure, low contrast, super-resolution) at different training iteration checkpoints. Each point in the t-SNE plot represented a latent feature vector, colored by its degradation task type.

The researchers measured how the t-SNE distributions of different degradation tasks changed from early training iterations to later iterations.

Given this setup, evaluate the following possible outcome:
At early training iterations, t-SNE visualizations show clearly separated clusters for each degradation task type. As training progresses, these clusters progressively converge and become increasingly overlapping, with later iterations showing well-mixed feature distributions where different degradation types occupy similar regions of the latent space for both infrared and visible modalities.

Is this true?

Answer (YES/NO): YES